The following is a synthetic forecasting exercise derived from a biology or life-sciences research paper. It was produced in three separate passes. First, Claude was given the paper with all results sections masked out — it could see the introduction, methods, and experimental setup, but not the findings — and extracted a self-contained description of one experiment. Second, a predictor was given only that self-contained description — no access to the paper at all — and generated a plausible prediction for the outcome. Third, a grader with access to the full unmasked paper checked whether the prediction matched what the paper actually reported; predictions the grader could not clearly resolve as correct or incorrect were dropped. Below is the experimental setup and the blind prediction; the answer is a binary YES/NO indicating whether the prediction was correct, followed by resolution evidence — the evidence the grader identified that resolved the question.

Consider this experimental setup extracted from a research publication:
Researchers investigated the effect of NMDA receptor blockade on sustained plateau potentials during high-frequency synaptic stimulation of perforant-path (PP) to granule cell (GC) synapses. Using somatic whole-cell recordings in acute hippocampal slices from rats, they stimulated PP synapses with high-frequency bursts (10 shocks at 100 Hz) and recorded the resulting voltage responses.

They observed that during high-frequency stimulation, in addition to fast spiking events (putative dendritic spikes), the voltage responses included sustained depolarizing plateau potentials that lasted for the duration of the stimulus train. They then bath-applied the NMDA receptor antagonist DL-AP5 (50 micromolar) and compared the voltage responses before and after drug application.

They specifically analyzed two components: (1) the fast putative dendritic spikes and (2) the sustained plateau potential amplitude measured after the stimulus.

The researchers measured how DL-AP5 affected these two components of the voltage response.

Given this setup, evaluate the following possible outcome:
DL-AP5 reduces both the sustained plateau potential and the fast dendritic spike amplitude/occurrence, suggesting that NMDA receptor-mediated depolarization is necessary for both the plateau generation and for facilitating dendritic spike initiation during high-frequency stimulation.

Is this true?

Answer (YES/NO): NO